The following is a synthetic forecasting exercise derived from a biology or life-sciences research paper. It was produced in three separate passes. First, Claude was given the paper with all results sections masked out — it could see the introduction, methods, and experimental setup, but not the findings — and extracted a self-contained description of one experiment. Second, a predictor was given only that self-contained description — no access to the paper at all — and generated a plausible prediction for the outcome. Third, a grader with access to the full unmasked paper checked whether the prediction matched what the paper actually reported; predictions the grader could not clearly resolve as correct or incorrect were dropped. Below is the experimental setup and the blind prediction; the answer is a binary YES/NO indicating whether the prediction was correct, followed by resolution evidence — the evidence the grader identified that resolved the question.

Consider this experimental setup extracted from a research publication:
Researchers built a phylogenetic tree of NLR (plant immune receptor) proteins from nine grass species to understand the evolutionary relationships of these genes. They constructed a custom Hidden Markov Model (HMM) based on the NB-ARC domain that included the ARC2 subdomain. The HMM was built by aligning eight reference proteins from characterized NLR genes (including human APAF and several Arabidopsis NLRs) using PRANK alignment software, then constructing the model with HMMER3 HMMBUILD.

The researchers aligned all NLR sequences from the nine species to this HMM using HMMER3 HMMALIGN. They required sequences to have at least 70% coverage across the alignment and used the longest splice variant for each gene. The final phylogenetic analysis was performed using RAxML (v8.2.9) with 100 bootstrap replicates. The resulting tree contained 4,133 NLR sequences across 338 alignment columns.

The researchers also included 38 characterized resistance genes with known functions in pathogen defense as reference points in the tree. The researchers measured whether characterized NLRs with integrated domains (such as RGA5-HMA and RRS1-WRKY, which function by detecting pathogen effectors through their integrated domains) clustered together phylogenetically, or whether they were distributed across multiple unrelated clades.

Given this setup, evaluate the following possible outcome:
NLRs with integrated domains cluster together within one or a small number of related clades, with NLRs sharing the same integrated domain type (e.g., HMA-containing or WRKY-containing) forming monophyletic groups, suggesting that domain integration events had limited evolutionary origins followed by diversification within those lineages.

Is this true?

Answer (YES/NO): NO